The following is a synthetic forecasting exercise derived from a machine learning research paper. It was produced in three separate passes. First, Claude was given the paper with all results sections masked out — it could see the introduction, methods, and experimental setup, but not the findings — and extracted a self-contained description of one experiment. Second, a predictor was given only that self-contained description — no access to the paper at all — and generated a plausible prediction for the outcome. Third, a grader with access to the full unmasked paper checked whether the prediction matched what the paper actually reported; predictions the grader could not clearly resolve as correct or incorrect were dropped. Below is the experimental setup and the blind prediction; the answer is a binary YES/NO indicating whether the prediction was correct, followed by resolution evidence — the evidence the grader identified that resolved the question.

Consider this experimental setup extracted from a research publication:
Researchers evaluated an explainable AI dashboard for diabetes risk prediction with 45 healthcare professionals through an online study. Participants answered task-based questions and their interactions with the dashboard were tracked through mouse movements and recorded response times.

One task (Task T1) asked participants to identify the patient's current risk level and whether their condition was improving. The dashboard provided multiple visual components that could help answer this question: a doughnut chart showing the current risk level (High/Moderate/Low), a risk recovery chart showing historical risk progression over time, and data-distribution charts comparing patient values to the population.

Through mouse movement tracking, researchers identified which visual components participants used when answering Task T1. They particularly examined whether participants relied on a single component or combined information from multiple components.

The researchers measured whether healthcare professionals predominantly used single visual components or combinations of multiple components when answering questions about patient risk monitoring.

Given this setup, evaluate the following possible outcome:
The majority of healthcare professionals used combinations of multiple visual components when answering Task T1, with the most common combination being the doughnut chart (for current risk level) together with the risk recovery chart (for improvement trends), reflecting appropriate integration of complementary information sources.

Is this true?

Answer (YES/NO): NO